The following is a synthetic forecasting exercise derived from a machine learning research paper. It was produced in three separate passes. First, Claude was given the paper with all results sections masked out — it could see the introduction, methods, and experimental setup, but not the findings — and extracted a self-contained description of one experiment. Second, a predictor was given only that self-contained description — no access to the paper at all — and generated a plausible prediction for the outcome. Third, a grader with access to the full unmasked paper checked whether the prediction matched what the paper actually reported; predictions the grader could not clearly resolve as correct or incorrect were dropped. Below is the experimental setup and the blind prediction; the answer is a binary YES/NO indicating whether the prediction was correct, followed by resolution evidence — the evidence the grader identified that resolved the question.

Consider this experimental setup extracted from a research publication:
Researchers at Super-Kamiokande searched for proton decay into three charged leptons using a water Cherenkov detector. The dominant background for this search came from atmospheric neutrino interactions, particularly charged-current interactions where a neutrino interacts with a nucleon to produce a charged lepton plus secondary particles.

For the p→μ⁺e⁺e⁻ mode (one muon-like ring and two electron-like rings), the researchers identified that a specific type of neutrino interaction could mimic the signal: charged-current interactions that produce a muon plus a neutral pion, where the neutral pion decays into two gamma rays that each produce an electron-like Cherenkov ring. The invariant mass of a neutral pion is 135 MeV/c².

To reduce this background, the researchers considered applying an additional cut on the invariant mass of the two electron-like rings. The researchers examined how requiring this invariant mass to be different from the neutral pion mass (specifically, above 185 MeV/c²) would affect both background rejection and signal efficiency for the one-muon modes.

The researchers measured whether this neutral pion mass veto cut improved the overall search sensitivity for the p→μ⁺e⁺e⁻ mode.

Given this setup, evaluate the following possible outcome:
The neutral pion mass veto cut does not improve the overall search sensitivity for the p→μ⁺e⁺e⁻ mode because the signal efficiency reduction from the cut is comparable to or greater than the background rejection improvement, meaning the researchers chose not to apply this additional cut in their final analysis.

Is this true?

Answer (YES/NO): NO